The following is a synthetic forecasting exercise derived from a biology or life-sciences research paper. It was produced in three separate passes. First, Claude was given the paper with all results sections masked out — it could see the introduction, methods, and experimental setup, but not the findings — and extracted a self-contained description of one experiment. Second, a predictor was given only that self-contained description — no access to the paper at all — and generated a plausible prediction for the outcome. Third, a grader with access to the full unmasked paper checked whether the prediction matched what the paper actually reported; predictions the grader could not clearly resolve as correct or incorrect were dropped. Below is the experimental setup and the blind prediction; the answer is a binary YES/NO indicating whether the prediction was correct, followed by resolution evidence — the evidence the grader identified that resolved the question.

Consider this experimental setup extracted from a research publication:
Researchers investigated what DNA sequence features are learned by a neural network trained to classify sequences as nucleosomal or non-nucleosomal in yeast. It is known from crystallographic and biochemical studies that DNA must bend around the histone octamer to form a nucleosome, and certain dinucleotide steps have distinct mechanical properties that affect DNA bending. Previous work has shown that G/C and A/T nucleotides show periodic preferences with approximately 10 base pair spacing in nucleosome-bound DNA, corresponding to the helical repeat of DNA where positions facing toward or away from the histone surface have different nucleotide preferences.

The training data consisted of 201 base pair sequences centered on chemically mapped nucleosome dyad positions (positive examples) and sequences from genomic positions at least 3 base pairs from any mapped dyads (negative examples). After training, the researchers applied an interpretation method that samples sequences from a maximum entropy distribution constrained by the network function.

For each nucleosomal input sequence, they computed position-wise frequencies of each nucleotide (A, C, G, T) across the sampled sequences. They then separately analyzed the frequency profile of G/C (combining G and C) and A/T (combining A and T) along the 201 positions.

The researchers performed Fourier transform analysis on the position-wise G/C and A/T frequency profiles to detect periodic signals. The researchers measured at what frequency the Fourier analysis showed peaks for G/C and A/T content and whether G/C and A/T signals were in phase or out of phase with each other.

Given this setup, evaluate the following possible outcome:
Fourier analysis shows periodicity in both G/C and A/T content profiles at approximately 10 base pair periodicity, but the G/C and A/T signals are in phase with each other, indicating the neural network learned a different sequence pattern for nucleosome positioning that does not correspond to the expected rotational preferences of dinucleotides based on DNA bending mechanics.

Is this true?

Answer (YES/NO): NO